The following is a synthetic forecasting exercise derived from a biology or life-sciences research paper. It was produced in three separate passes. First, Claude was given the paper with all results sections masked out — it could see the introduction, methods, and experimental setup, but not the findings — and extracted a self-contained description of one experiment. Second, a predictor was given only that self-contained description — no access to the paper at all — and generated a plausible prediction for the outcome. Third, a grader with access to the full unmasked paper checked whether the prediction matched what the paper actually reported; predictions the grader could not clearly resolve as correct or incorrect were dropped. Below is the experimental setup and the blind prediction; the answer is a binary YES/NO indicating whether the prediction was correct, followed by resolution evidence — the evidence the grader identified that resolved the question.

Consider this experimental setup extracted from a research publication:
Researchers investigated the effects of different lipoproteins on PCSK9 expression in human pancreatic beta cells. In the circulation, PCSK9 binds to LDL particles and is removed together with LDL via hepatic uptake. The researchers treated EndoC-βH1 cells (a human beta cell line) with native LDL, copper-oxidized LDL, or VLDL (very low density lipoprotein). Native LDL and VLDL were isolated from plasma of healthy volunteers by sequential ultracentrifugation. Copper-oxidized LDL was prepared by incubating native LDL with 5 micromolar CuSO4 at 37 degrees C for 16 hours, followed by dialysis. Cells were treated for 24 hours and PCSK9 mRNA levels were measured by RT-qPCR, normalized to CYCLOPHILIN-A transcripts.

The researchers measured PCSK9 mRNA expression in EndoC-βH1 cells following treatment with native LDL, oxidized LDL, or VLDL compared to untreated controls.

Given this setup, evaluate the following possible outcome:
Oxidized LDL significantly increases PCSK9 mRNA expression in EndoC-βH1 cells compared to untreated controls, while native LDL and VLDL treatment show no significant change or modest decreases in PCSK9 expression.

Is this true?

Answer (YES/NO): NO